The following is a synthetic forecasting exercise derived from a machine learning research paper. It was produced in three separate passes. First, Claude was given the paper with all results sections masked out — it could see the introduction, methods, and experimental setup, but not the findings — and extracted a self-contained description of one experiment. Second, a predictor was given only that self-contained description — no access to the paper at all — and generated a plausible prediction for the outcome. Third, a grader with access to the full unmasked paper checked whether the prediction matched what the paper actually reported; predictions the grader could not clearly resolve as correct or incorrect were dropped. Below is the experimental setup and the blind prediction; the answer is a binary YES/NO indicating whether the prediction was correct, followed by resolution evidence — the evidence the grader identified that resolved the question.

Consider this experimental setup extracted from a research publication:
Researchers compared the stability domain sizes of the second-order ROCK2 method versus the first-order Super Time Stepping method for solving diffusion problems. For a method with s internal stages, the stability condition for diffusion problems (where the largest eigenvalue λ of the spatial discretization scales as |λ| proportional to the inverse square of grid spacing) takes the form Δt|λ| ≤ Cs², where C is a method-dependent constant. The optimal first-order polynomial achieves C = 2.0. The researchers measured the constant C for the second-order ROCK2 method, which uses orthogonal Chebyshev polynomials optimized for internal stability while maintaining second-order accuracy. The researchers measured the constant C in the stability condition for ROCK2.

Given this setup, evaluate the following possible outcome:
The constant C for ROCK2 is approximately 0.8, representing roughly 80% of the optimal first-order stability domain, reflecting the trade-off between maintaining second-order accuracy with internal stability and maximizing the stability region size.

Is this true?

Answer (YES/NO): NO